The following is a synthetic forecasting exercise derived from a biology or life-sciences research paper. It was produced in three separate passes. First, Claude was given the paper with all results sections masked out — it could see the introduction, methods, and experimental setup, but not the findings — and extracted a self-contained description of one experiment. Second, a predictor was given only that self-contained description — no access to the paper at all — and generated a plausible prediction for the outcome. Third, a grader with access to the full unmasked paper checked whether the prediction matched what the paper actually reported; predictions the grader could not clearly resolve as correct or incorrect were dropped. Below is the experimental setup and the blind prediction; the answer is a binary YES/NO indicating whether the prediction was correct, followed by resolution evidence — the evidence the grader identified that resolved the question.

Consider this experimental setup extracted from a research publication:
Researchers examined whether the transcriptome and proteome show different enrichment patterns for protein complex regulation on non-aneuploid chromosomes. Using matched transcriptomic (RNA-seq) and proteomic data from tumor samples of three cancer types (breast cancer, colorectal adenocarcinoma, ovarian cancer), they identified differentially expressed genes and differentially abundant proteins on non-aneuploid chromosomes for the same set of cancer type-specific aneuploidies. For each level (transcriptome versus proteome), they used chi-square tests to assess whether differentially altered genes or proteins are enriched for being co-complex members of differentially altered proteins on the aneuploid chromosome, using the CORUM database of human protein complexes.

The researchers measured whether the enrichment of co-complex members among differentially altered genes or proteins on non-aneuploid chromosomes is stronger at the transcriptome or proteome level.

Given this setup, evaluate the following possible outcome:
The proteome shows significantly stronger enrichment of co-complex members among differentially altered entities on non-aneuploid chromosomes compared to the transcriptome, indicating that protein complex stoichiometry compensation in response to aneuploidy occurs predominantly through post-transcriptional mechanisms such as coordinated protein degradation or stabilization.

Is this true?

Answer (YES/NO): NO